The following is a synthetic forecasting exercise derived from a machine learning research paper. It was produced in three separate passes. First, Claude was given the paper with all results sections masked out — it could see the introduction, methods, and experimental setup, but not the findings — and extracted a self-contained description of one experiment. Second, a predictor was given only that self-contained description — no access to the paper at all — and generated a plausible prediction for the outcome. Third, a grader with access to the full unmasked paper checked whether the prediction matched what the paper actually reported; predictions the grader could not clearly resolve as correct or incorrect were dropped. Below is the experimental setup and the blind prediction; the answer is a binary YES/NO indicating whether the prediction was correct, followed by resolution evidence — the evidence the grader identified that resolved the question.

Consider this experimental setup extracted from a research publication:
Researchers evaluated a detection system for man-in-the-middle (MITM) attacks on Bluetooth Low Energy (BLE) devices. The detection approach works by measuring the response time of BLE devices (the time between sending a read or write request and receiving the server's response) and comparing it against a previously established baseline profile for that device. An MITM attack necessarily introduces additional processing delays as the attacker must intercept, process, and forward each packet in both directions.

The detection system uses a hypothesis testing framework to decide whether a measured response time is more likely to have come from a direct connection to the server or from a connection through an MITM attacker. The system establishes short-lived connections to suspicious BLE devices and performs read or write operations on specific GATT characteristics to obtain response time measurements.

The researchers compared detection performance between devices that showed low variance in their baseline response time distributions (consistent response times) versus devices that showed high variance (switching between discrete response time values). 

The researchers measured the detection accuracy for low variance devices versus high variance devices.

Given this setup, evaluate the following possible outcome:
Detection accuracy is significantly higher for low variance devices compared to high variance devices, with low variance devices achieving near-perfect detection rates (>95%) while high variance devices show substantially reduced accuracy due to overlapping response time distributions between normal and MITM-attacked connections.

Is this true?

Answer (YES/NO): NO